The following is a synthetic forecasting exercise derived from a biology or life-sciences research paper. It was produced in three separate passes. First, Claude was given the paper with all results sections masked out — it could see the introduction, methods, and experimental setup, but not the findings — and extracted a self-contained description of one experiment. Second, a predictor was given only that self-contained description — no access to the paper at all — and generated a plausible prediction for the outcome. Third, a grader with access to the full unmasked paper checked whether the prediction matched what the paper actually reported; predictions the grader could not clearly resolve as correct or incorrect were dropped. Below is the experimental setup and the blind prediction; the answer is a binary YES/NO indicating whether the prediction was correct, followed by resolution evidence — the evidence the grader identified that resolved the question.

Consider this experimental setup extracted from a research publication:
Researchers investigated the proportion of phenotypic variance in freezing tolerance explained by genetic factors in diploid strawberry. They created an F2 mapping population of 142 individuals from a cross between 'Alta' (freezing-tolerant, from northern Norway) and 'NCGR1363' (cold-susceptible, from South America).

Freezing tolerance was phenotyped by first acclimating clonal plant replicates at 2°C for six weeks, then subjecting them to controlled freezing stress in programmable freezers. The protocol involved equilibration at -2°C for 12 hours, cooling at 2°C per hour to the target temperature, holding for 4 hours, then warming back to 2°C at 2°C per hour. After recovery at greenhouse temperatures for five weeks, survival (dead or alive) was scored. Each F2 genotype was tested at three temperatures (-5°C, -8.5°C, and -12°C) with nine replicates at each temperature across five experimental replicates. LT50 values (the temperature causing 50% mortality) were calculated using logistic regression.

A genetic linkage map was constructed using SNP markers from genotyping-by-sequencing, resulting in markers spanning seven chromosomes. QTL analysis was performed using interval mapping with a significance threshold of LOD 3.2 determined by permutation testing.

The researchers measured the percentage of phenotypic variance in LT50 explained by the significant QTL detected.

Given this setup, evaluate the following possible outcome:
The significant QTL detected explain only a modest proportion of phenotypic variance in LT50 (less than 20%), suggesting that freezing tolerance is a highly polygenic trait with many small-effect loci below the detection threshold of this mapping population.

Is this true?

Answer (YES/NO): YES